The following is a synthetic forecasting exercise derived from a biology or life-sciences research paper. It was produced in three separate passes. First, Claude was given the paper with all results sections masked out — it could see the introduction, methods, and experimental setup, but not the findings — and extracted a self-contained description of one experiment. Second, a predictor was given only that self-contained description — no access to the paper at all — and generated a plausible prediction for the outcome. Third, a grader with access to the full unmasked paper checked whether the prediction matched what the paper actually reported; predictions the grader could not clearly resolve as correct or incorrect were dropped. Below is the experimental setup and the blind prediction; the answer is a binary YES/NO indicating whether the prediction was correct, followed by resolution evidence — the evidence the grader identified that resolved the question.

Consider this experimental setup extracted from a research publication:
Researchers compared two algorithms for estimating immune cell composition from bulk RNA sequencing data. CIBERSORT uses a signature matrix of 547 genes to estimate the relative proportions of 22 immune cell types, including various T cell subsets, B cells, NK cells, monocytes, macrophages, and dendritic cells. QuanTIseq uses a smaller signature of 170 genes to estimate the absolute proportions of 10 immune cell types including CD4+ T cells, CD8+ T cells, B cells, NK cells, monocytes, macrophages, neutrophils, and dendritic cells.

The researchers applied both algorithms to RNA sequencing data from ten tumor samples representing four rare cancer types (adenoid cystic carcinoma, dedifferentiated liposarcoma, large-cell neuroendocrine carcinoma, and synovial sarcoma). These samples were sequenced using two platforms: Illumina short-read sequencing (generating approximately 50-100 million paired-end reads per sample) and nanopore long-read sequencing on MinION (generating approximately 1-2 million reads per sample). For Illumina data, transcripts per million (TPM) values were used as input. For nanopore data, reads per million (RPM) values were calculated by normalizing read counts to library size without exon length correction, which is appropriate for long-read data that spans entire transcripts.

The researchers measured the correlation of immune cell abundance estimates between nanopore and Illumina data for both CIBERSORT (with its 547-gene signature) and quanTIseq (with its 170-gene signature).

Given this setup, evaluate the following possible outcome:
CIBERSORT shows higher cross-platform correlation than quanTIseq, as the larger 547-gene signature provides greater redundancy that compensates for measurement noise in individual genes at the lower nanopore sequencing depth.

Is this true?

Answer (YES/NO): NO